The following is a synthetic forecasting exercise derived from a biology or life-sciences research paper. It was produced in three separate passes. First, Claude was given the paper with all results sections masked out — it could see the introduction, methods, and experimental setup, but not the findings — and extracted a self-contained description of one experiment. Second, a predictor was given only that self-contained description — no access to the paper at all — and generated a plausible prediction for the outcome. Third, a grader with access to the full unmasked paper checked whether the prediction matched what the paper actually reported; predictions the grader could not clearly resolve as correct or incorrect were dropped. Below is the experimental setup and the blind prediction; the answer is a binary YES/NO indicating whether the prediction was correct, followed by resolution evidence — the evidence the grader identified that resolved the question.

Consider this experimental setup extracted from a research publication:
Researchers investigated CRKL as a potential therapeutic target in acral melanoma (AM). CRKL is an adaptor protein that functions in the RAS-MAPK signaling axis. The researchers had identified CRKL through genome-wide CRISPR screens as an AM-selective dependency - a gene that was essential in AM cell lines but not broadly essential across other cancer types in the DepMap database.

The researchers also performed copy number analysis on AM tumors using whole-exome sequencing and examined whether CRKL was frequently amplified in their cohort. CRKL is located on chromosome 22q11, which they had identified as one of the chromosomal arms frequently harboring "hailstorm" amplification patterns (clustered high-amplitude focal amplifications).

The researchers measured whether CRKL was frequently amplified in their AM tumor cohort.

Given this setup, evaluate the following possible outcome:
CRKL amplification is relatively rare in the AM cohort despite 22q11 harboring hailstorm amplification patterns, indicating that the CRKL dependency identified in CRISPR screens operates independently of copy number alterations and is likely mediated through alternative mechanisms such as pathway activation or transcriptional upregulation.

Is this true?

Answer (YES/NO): NO